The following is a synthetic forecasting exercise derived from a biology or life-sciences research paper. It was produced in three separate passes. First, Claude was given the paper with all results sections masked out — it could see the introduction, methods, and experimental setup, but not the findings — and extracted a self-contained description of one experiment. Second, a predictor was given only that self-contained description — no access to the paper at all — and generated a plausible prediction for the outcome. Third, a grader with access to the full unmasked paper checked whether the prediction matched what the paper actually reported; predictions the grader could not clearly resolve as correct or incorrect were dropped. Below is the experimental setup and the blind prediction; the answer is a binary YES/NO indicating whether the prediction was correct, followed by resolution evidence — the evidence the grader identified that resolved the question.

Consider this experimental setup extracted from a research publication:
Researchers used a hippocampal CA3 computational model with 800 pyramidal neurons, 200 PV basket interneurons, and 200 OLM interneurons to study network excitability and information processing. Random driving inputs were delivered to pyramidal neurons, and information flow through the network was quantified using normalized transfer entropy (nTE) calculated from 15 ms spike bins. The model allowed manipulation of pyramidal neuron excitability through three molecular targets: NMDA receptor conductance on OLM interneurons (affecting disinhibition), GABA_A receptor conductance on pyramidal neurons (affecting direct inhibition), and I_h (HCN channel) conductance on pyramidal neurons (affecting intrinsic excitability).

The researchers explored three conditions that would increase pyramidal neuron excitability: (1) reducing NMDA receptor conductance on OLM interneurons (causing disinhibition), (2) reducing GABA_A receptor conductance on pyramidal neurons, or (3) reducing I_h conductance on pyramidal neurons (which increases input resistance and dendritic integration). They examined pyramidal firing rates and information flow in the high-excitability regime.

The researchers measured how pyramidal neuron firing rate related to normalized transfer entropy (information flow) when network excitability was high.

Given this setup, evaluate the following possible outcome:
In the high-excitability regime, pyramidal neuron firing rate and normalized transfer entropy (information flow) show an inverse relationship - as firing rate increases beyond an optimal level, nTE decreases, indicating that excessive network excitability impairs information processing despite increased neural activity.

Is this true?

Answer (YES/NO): YES